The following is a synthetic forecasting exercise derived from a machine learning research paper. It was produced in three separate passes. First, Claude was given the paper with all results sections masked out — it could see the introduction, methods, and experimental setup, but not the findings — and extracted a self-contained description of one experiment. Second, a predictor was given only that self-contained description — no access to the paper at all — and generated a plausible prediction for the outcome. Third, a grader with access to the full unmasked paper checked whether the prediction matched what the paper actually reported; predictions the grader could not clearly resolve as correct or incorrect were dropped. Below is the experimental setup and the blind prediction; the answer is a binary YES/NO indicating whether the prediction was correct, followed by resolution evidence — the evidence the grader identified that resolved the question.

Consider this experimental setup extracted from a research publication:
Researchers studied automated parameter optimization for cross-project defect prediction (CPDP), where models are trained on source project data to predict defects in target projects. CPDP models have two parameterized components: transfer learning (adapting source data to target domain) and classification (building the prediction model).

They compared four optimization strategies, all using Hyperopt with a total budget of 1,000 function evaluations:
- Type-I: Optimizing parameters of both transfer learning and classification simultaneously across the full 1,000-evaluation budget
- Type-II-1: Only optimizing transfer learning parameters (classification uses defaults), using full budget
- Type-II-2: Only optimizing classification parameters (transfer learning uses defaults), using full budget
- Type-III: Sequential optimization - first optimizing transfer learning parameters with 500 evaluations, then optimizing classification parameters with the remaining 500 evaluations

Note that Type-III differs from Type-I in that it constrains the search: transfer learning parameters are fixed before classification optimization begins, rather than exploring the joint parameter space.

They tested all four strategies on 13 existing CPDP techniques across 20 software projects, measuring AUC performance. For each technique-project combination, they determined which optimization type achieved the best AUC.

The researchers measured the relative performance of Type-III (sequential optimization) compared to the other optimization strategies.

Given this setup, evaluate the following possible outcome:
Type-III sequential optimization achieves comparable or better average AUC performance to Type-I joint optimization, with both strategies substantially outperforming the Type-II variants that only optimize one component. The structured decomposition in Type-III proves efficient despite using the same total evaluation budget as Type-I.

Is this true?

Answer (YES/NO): NO